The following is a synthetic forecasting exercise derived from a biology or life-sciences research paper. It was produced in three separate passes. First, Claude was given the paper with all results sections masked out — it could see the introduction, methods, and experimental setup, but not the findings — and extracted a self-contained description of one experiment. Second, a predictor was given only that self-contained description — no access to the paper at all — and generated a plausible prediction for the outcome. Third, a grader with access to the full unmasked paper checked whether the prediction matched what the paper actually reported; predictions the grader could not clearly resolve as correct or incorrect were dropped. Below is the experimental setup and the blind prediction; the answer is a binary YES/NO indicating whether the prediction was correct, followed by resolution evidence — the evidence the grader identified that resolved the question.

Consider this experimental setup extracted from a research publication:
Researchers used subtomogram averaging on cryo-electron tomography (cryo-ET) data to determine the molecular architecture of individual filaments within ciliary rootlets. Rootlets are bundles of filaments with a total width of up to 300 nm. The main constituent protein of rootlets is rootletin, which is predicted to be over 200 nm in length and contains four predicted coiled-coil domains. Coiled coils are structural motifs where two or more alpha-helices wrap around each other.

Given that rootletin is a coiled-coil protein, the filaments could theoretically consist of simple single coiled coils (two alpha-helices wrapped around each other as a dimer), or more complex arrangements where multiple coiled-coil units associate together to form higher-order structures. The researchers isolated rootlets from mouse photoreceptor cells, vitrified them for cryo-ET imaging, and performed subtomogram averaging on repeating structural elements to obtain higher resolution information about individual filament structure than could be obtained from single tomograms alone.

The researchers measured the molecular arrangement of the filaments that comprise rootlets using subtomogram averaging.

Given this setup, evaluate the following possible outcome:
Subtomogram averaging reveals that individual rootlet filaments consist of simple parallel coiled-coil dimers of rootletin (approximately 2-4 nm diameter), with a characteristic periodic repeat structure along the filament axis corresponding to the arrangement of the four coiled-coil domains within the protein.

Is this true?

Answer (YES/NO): NO